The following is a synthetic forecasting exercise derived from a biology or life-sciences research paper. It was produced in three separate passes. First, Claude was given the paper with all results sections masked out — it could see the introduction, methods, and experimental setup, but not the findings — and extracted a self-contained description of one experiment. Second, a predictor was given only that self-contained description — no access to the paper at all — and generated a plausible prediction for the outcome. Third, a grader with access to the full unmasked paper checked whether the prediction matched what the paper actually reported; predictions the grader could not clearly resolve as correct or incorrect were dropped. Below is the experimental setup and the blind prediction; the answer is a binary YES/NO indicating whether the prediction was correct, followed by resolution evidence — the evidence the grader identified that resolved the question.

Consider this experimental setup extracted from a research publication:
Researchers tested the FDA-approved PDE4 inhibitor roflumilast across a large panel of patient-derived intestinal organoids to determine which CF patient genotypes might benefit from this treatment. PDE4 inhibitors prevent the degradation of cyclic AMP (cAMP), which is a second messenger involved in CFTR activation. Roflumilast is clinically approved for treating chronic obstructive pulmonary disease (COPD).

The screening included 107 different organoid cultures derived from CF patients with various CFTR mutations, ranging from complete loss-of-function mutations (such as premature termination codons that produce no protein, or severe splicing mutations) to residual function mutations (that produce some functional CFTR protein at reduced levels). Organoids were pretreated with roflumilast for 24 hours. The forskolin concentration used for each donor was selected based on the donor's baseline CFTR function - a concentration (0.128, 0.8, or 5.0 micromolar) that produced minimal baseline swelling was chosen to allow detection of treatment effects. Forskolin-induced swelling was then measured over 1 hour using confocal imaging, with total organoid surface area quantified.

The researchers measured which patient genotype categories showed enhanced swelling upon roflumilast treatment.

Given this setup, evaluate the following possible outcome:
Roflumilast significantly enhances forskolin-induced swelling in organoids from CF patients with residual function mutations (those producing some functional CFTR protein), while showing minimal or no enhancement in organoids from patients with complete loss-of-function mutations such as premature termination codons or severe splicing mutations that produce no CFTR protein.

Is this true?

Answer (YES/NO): YES